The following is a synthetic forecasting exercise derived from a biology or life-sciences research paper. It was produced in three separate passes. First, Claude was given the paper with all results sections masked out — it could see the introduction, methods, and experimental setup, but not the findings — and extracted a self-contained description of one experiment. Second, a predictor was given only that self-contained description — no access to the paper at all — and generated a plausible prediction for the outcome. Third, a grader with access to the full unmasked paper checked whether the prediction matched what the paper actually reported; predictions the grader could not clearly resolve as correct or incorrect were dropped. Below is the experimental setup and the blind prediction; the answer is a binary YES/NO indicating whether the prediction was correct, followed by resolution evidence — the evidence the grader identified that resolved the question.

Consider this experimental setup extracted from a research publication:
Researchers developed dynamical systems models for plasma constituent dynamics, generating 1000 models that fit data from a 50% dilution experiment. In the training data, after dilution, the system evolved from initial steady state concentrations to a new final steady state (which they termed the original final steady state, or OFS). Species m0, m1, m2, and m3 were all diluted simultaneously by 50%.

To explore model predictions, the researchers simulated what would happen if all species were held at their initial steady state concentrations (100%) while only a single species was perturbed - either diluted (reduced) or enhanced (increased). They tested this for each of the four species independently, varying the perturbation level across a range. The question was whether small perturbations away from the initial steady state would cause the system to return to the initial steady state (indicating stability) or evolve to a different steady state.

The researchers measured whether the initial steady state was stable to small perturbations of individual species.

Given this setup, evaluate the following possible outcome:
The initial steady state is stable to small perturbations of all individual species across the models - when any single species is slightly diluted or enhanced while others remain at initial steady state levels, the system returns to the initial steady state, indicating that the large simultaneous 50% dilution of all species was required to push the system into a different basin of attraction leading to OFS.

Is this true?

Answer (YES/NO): NO